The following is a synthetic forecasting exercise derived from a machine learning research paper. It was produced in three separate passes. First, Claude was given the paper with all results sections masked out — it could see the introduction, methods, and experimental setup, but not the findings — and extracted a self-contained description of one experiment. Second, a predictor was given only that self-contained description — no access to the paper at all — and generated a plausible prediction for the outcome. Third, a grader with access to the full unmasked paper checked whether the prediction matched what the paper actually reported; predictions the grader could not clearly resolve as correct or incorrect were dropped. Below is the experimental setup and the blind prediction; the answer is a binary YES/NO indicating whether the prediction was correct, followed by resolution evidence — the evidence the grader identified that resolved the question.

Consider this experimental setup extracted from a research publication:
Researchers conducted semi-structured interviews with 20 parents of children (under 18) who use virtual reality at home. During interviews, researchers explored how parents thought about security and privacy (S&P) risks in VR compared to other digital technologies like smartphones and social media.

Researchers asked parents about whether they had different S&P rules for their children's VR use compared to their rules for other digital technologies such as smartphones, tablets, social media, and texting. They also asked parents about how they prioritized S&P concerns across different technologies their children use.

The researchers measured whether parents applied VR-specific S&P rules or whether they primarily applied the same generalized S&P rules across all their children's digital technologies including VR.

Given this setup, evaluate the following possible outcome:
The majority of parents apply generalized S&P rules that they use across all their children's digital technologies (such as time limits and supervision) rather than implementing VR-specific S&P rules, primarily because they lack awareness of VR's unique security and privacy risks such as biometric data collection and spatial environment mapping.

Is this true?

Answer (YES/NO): YES